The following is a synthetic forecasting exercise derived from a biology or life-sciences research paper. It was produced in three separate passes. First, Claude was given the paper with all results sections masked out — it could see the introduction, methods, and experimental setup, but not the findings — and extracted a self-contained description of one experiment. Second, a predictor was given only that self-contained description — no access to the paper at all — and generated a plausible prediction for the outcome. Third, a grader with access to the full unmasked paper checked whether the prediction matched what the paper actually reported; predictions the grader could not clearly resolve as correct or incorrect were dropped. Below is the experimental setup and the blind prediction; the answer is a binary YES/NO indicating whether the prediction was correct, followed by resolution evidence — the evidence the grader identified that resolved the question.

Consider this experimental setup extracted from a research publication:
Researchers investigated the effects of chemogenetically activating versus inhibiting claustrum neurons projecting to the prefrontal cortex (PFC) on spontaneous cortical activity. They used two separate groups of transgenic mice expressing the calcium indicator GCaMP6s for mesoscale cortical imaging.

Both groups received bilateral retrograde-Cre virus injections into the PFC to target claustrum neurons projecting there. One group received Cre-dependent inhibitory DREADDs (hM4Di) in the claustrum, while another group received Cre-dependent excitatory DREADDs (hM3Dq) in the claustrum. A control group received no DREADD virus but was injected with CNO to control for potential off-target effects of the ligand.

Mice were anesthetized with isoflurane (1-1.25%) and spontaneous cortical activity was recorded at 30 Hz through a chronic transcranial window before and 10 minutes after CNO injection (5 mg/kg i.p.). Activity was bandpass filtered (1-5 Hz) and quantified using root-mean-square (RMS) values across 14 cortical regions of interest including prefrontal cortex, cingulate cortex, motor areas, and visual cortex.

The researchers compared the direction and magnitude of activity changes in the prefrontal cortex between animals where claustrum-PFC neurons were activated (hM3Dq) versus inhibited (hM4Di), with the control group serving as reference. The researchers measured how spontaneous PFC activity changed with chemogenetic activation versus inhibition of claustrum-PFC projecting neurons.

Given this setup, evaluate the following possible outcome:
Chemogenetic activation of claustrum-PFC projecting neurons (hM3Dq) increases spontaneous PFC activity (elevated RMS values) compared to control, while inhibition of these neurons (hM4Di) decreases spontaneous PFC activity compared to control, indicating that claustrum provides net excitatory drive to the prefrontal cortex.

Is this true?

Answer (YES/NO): NO